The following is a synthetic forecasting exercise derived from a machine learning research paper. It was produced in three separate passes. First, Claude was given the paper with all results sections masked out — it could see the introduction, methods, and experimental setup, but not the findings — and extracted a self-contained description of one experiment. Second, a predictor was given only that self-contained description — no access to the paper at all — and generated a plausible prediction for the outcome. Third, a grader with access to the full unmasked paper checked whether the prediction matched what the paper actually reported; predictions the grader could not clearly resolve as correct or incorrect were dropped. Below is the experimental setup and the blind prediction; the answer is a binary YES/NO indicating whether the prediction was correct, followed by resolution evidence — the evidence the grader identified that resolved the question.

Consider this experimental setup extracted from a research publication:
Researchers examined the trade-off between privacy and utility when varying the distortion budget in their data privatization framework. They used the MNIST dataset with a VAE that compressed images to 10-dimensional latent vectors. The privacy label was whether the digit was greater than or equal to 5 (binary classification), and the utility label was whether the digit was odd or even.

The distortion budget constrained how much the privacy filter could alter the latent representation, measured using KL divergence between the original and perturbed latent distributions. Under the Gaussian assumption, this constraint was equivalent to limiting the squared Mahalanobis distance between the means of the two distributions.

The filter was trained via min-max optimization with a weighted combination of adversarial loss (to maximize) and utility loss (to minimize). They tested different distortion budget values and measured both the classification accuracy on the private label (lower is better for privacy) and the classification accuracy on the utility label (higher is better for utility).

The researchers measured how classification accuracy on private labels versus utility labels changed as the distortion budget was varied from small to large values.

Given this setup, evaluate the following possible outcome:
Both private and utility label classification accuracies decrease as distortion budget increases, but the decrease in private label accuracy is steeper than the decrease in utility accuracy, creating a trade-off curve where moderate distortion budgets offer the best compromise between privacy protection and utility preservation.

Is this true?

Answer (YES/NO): NO